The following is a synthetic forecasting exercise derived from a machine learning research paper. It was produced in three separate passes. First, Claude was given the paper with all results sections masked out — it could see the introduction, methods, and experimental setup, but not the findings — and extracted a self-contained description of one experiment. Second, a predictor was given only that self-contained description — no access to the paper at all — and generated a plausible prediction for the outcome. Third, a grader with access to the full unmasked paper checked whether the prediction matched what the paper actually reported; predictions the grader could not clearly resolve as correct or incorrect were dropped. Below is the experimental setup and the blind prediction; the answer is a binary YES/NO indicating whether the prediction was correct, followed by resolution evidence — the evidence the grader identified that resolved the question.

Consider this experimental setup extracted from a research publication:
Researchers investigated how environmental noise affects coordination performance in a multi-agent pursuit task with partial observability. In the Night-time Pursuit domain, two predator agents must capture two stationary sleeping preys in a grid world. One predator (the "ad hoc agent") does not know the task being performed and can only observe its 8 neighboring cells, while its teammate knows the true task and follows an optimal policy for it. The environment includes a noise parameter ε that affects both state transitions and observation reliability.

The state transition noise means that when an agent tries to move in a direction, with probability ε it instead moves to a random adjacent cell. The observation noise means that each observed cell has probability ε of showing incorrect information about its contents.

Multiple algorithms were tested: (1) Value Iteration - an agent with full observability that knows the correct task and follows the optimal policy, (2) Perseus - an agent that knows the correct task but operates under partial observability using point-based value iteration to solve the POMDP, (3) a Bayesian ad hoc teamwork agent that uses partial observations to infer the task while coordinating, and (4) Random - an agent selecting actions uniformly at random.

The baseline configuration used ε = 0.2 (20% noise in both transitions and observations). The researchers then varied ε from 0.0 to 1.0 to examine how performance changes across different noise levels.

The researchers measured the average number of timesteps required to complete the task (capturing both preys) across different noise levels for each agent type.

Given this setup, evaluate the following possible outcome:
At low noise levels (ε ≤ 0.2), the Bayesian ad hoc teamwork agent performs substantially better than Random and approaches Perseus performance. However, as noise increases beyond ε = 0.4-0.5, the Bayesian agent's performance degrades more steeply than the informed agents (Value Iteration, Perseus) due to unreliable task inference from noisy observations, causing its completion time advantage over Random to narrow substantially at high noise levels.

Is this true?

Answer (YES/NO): NO